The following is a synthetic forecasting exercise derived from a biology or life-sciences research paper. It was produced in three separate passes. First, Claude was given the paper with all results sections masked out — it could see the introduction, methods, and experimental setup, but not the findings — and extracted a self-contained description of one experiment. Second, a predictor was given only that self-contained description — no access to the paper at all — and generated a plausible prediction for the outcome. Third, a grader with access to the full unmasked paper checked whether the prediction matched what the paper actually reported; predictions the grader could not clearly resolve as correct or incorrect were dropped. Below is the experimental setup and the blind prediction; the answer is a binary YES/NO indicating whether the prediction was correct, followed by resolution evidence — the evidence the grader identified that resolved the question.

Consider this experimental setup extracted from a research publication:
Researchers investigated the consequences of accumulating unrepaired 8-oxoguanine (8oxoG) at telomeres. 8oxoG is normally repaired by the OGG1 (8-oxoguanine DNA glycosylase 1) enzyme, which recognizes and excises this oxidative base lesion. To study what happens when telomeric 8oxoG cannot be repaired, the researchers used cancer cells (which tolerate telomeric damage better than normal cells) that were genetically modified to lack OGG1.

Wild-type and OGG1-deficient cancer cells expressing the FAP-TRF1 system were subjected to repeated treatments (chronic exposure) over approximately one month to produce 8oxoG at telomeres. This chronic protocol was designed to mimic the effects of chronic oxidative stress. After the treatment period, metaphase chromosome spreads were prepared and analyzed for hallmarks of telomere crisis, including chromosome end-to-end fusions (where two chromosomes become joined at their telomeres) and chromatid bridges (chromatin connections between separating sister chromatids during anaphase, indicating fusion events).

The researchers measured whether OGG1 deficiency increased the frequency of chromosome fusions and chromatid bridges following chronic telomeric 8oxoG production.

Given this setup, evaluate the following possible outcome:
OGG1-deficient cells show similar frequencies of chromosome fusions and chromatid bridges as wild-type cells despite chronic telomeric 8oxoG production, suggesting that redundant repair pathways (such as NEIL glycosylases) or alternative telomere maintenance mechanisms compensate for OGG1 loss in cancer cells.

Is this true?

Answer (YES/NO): NO